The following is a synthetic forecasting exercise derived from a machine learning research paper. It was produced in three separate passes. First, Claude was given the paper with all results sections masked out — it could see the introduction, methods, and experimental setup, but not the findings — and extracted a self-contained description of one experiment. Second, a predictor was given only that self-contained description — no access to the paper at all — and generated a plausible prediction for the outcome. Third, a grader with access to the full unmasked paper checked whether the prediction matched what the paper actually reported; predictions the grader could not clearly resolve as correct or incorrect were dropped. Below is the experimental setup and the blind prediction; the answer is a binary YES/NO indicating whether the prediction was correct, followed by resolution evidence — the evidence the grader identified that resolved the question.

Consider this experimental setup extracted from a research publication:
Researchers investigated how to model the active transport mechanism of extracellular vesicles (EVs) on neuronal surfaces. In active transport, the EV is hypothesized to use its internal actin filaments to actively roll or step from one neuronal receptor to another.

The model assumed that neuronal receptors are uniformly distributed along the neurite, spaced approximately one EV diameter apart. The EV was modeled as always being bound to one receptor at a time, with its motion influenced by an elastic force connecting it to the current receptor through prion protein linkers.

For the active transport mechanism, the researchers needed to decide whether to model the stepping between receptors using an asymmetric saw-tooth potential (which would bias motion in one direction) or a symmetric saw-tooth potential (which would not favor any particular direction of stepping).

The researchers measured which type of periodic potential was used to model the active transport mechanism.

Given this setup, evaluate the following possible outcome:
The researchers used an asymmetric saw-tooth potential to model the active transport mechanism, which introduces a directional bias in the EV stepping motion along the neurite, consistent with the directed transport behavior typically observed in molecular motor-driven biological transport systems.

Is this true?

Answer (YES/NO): NO